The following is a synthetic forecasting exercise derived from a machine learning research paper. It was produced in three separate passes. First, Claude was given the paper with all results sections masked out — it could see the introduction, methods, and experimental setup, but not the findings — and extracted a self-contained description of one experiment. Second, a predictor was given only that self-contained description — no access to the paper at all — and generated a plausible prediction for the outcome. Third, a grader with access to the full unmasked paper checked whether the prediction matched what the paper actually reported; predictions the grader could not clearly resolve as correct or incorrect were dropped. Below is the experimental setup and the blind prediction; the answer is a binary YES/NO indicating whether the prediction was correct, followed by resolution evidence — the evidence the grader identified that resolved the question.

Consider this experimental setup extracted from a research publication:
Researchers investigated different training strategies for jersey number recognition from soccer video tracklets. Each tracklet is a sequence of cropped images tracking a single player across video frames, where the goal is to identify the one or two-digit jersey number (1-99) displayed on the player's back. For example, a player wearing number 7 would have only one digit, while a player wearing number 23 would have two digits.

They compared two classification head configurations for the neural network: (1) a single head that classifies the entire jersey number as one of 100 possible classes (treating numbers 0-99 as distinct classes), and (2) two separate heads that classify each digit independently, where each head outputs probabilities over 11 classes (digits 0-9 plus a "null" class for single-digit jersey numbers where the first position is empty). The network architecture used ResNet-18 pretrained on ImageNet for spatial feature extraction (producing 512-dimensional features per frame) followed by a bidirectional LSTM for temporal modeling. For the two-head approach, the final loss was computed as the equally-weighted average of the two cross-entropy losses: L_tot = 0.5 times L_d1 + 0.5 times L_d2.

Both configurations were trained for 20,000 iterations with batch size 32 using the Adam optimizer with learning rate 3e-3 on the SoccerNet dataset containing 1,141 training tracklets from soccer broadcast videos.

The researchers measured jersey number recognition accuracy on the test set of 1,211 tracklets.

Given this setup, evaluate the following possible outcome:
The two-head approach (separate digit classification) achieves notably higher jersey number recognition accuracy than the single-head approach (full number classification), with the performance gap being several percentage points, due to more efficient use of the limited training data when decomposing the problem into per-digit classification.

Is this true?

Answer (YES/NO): YES